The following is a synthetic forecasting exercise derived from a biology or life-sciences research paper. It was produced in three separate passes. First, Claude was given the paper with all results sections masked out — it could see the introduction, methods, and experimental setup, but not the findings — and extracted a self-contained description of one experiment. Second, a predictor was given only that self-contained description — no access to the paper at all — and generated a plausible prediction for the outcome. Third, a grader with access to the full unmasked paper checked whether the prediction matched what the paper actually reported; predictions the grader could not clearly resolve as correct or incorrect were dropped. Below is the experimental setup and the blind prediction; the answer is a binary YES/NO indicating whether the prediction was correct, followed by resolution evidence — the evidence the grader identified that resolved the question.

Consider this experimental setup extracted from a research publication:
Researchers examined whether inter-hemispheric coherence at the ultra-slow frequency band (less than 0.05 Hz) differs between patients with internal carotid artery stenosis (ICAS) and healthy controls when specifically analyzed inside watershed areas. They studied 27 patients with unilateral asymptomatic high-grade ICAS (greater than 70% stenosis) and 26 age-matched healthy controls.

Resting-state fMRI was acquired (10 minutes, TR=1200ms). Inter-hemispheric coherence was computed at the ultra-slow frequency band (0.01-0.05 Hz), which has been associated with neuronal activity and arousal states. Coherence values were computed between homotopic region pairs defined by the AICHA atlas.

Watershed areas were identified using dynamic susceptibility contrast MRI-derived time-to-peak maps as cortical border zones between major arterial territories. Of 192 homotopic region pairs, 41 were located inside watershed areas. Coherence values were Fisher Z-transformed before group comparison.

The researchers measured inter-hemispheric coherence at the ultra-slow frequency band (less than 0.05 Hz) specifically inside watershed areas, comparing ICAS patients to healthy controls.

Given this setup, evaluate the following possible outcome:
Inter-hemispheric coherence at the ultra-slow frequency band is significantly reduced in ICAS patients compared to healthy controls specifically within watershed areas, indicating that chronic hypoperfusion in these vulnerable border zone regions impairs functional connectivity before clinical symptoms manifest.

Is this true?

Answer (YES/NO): NO